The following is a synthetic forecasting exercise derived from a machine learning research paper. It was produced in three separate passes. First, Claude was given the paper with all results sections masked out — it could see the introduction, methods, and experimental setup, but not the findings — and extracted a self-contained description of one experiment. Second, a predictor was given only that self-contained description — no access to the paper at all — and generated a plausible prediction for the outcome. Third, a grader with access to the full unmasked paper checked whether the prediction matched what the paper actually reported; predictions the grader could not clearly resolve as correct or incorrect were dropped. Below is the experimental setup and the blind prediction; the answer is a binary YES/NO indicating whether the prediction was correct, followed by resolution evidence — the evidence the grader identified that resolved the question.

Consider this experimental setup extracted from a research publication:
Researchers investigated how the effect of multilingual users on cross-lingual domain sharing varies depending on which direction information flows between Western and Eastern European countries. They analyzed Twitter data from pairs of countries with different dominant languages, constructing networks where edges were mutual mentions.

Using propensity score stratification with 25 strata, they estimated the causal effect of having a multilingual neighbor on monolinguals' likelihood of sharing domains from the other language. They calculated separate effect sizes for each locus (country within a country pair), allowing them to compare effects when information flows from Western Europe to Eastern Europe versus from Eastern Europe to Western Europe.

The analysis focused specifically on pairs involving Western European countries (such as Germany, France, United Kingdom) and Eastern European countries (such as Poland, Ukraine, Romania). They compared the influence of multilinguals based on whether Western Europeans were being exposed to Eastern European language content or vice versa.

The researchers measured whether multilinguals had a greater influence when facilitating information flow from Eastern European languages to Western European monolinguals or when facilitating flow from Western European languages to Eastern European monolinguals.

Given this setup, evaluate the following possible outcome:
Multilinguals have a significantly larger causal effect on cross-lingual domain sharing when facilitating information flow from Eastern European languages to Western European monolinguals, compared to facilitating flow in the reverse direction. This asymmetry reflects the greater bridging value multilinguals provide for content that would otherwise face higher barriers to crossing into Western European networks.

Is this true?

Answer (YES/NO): YES